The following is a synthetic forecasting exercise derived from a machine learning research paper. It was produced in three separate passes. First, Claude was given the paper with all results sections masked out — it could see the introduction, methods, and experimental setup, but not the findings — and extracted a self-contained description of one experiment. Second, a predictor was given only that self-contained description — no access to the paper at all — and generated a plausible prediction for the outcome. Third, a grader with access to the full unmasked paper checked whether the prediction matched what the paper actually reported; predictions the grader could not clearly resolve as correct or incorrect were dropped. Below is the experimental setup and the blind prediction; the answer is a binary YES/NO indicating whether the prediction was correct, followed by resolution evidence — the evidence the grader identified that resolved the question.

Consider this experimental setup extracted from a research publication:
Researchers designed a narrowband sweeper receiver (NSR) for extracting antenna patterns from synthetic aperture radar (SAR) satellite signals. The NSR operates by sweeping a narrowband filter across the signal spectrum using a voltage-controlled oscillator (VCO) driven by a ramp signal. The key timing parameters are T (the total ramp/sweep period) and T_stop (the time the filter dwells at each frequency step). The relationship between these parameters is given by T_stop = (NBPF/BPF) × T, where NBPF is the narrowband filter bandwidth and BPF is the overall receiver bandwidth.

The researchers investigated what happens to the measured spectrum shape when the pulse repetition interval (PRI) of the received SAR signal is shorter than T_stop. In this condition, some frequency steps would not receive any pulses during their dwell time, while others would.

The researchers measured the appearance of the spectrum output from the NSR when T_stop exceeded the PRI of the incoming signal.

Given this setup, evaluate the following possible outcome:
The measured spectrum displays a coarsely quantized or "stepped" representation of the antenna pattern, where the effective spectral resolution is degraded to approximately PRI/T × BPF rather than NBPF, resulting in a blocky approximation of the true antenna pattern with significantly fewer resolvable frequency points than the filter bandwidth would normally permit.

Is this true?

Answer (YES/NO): NO